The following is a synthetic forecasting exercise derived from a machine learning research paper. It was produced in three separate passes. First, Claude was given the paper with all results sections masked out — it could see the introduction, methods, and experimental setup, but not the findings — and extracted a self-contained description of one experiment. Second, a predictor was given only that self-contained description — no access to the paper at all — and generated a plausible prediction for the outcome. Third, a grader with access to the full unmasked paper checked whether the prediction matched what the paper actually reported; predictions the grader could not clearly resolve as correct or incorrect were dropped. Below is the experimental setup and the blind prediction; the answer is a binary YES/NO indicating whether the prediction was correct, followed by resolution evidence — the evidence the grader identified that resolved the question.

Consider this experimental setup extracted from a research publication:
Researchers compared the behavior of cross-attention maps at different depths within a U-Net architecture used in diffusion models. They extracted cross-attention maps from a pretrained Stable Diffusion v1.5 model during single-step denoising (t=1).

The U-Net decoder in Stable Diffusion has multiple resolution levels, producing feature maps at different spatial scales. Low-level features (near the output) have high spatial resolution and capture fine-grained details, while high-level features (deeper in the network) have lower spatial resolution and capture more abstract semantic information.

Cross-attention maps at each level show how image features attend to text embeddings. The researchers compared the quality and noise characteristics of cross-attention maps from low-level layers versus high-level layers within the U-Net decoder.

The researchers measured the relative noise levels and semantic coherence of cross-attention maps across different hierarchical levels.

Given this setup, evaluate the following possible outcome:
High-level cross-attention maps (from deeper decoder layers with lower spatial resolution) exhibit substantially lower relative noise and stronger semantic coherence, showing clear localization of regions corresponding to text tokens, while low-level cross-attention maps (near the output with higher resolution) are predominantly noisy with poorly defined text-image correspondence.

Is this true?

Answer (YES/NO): NO